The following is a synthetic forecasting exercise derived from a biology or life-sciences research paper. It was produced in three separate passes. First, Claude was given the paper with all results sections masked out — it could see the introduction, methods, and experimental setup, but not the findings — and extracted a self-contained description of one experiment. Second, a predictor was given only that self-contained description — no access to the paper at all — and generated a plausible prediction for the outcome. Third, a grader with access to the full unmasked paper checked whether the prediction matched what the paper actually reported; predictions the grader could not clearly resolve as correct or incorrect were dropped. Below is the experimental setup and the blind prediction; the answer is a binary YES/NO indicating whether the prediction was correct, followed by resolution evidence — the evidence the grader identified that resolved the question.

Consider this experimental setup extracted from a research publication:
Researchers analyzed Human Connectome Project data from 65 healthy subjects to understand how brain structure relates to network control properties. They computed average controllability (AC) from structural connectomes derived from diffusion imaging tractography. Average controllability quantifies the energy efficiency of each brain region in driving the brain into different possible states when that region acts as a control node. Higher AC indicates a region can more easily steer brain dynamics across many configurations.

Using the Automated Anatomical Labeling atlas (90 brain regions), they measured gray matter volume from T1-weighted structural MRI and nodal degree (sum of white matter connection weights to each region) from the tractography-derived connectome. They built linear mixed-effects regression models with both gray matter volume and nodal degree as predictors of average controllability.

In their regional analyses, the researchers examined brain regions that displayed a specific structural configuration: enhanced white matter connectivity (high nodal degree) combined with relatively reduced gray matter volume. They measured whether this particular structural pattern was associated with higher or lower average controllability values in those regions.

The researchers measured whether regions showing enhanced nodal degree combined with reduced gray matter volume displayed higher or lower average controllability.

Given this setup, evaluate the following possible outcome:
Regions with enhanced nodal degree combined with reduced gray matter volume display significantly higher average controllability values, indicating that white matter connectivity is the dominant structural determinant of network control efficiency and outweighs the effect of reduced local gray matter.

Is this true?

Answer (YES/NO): YES